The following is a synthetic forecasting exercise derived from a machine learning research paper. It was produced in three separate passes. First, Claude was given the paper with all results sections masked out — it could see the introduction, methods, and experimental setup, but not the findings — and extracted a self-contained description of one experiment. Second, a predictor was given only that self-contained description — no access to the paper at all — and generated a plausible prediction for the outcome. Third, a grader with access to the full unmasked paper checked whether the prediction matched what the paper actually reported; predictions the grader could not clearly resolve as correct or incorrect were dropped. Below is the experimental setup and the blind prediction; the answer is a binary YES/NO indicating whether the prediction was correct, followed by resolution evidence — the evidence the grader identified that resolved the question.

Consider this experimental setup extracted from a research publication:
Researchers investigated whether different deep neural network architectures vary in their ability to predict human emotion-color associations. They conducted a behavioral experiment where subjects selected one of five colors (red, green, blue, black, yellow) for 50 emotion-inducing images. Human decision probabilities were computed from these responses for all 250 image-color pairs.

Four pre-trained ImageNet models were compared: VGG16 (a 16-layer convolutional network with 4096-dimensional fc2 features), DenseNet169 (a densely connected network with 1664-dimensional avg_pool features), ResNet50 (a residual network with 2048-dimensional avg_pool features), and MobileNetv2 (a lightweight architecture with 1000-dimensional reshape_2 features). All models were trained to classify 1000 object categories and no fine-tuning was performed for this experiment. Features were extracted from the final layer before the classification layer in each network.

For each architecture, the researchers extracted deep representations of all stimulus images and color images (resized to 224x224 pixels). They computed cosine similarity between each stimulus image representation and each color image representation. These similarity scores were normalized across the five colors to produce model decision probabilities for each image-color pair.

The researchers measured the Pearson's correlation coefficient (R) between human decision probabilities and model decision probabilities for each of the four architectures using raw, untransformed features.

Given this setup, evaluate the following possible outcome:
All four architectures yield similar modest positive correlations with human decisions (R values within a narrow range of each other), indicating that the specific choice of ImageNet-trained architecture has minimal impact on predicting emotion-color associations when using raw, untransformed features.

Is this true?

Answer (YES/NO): NO